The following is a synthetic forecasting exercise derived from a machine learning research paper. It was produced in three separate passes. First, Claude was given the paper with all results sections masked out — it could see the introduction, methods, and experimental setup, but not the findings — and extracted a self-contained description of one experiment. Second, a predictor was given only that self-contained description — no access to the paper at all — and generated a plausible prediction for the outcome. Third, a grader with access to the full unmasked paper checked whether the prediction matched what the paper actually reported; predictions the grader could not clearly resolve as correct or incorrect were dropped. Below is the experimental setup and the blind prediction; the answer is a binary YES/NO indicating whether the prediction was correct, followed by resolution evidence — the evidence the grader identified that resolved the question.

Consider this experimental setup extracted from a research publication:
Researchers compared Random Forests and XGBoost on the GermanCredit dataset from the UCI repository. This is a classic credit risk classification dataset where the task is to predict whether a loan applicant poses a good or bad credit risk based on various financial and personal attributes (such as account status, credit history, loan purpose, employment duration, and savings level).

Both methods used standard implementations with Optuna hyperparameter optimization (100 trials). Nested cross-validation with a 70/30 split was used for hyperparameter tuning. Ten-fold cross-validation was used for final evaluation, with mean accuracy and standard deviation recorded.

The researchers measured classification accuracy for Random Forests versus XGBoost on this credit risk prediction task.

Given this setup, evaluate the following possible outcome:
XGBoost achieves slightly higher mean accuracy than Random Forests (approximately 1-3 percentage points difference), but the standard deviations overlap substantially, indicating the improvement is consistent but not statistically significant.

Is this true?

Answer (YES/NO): NO